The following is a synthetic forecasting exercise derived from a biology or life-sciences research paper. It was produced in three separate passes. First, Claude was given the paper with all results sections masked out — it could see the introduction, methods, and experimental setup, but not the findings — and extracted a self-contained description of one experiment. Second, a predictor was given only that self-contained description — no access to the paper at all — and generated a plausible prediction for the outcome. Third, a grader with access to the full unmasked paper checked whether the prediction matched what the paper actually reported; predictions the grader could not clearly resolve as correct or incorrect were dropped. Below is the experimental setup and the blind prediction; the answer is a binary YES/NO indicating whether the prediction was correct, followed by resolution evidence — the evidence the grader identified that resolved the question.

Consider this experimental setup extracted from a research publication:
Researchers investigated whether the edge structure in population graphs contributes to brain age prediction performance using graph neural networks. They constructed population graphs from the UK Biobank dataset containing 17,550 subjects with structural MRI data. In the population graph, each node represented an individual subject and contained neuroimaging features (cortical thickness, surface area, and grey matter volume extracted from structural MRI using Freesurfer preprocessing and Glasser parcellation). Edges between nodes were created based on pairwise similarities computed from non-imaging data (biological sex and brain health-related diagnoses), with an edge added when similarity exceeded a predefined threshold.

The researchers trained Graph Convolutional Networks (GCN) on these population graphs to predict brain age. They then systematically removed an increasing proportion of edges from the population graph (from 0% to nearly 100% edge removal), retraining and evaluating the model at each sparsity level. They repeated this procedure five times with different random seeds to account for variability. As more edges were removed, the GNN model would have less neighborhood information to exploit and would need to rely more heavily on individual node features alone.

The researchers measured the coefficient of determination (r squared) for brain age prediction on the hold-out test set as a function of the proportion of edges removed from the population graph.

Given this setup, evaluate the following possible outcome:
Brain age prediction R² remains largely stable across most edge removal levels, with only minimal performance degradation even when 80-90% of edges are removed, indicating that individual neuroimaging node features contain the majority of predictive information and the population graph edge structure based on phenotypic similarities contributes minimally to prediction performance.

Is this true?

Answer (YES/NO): YES